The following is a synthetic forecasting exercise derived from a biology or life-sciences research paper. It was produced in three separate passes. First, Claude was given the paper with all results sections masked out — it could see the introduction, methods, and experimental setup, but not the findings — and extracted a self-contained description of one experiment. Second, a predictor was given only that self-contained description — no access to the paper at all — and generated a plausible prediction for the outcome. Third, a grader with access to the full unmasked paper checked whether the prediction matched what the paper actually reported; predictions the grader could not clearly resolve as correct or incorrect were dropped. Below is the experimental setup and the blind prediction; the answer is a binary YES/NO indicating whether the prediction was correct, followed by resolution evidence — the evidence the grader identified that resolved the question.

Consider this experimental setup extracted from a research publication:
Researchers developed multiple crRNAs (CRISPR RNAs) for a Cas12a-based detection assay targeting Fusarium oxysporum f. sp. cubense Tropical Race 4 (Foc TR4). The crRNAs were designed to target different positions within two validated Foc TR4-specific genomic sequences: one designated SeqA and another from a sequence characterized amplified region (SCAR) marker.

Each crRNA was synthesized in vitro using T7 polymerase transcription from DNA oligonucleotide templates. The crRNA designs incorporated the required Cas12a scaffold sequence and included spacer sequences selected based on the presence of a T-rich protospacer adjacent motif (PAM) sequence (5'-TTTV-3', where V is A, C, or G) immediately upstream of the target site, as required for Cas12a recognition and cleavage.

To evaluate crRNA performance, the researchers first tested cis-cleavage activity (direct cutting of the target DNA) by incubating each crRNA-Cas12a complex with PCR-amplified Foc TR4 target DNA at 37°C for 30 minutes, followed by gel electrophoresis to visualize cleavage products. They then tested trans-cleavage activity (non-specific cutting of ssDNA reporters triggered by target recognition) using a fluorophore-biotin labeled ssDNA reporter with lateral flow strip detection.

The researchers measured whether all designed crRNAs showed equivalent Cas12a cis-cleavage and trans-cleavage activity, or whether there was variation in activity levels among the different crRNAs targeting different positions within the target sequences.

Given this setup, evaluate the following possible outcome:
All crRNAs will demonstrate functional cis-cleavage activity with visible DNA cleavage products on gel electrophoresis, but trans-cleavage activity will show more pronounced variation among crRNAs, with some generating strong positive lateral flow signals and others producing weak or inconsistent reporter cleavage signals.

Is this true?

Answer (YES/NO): NO